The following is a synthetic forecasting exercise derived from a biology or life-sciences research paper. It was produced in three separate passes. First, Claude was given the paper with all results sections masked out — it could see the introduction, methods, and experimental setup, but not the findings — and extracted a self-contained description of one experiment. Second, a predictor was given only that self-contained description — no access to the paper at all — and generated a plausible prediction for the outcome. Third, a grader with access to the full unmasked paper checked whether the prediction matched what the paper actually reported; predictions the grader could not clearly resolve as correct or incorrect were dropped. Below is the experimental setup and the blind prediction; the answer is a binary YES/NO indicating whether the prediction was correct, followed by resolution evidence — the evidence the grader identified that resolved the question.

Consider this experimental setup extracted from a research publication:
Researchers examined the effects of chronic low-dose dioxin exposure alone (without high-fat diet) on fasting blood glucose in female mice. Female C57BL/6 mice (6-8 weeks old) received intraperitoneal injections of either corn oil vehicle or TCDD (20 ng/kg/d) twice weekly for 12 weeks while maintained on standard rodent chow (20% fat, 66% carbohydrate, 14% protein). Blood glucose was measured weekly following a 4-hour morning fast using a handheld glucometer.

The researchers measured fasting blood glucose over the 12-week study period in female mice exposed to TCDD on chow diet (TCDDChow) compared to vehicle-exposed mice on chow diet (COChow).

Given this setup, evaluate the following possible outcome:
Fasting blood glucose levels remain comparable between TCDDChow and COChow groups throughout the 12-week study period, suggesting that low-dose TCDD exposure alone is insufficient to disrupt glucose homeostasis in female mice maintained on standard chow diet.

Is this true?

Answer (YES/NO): YES